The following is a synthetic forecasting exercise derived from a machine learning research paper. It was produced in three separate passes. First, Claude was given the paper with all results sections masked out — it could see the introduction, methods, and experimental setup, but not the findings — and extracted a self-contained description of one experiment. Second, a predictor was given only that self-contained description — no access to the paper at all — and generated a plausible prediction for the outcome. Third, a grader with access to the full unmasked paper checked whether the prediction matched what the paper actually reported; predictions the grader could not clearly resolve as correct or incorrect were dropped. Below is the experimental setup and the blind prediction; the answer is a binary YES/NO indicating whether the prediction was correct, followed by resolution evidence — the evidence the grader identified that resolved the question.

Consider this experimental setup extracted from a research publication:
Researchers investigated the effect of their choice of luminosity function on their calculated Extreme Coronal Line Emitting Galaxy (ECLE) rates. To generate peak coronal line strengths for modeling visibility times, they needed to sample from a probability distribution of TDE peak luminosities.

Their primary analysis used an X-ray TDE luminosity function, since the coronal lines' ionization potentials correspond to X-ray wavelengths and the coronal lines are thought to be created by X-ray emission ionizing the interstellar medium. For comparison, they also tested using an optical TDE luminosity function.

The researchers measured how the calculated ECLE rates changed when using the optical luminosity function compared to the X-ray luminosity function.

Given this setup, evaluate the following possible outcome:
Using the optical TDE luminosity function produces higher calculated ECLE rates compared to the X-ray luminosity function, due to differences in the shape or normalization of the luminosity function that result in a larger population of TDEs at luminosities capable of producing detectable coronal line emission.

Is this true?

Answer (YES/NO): YES